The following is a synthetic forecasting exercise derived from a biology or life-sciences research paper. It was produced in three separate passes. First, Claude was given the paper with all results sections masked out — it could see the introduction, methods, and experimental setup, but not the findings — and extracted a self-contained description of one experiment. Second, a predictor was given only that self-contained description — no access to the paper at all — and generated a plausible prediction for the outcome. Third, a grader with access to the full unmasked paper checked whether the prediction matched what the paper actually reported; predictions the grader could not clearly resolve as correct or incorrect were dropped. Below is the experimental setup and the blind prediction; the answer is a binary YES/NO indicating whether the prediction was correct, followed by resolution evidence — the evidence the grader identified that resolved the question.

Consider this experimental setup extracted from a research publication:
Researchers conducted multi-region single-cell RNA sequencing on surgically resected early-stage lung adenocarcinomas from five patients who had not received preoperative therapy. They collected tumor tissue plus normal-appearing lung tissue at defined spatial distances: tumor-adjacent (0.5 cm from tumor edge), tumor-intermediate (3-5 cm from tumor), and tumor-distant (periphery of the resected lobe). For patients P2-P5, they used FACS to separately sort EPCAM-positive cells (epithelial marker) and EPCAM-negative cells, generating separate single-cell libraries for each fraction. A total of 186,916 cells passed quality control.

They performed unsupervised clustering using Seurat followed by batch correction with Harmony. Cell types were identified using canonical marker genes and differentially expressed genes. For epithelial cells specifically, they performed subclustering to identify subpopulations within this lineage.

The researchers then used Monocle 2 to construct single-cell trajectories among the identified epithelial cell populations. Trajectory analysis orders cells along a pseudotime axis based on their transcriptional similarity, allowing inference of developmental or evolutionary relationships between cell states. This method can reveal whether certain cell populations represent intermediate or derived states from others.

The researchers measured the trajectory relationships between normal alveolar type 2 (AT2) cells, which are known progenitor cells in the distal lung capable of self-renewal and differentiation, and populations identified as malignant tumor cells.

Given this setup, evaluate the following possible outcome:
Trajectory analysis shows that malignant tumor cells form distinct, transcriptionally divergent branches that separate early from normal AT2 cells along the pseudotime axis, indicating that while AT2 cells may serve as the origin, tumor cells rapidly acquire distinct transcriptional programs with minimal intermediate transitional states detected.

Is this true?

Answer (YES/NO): NO